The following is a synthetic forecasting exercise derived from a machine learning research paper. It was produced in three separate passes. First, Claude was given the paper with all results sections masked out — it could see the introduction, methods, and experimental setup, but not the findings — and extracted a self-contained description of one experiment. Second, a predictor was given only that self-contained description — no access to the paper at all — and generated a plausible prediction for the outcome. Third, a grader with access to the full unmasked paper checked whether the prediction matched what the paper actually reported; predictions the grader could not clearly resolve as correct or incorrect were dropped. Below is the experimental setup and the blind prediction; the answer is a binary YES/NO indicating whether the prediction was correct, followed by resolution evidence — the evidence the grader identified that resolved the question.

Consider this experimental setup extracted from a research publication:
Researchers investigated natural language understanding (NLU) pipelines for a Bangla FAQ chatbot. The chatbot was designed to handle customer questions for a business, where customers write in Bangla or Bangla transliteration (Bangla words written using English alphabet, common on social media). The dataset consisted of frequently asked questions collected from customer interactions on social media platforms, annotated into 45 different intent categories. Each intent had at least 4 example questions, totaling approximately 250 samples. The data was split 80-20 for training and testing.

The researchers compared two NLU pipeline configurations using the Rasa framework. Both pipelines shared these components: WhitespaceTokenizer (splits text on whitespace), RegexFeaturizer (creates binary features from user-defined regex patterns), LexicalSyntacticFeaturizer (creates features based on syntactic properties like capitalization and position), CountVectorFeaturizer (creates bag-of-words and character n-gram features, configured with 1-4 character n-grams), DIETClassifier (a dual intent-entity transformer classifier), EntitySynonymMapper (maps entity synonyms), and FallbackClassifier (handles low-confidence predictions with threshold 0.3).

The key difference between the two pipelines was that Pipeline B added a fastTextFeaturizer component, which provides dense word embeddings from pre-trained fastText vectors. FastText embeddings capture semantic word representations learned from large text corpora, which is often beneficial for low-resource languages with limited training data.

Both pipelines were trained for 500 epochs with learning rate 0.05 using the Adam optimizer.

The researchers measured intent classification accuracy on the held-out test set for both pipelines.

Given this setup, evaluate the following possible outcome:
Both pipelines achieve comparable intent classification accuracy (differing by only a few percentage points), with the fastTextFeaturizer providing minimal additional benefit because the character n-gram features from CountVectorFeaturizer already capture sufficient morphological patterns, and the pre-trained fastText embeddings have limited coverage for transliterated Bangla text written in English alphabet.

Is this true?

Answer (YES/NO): NO